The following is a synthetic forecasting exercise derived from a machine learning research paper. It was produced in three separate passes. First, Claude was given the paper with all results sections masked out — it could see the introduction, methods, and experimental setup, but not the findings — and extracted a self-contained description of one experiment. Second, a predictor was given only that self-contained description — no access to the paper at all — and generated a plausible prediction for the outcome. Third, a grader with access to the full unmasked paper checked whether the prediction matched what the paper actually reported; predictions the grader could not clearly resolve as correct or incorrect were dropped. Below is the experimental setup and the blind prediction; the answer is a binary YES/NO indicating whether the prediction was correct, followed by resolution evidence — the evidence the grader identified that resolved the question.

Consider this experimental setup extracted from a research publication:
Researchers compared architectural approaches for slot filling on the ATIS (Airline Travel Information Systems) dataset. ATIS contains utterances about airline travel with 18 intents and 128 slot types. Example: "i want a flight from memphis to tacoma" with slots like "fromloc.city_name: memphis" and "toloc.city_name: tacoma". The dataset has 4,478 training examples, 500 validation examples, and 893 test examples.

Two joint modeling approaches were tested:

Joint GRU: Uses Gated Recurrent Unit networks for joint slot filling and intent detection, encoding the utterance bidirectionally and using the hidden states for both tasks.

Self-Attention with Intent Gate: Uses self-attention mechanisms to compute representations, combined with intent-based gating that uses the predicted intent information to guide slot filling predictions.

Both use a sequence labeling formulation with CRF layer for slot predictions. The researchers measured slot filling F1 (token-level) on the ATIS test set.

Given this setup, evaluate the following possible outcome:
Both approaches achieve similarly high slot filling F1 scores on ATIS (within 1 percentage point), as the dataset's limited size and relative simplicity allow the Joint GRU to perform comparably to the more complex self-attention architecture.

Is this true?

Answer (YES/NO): NO